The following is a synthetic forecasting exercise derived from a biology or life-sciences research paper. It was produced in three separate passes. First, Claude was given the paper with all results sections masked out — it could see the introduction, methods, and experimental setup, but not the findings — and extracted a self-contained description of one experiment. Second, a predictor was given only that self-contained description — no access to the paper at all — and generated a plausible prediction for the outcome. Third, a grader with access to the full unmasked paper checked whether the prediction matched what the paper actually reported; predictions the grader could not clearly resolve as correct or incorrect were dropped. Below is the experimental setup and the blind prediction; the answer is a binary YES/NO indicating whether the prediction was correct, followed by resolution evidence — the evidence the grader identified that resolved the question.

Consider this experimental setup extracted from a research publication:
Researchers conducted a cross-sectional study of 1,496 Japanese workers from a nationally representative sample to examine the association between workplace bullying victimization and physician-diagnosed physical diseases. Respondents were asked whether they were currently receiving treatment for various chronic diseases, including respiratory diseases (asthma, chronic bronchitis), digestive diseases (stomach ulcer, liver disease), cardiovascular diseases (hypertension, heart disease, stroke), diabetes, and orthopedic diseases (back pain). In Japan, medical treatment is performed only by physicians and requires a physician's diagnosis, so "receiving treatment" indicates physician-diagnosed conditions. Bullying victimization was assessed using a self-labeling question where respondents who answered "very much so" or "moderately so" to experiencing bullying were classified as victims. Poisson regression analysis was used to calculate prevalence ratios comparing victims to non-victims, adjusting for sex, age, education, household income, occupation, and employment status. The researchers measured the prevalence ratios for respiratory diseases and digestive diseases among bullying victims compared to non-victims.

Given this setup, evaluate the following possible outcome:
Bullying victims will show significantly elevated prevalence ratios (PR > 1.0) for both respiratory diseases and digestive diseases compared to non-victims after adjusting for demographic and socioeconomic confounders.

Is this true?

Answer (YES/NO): NO